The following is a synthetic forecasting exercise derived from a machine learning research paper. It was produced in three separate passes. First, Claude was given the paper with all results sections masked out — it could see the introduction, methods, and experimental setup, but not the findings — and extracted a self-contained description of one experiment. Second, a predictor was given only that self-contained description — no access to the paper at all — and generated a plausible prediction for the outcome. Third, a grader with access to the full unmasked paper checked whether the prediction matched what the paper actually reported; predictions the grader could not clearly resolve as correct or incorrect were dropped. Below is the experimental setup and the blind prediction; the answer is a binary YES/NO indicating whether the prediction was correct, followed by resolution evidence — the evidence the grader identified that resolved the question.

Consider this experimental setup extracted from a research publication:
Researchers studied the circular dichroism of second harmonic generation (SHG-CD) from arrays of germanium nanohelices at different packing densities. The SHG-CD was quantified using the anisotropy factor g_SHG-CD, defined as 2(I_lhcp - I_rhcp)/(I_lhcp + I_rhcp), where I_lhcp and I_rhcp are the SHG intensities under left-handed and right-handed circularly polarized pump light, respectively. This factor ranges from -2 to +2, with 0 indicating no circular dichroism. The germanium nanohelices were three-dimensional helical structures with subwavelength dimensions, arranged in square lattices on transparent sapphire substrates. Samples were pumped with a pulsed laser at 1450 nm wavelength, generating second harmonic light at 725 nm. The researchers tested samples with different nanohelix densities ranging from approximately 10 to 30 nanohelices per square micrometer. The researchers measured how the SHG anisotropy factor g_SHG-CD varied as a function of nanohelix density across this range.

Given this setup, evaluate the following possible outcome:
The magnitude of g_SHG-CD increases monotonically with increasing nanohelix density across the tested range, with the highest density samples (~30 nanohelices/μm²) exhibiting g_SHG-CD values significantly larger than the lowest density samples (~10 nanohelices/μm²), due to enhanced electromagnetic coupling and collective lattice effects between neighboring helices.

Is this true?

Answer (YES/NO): NO